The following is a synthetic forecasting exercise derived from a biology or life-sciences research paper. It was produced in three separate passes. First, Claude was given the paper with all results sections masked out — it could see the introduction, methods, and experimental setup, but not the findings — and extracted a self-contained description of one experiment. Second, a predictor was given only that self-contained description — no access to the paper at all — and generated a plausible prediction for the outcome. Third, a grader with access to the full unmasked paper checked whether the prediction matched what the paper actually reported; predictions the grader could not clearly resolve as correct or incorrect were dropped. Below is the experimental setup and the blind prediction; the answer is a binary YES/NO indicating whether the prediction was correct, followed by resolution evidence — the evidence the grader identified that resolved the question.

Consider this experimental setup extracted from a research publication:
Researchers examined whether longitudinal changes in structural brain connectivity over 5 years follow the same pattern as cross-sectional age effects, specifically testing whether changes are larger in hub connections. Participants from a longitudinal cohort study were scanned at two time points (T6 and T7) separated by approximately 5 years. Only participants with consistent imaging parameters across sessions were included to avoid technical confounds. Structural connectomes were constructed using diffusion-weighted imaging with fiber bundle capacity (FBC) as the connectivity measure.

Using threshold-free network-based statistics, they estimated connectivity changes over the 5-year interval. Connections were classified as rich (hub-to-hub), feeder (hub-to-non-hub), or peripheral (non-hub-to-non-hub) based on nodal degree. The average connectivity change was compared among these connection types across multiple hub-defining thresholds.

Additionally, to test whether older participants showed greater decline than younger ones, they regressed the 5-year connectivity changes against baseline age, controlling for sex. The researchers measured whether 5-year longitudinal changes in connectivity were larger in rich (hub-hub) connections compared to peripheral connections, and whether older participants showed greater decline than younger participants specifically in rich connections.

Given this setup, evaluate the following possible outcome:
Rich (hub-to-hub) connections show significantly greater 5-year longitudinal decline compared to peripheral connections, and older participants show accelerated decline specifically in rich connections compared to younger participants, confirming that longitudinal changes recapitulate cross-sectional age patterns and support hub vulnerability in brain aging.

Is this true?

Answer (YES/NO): YES